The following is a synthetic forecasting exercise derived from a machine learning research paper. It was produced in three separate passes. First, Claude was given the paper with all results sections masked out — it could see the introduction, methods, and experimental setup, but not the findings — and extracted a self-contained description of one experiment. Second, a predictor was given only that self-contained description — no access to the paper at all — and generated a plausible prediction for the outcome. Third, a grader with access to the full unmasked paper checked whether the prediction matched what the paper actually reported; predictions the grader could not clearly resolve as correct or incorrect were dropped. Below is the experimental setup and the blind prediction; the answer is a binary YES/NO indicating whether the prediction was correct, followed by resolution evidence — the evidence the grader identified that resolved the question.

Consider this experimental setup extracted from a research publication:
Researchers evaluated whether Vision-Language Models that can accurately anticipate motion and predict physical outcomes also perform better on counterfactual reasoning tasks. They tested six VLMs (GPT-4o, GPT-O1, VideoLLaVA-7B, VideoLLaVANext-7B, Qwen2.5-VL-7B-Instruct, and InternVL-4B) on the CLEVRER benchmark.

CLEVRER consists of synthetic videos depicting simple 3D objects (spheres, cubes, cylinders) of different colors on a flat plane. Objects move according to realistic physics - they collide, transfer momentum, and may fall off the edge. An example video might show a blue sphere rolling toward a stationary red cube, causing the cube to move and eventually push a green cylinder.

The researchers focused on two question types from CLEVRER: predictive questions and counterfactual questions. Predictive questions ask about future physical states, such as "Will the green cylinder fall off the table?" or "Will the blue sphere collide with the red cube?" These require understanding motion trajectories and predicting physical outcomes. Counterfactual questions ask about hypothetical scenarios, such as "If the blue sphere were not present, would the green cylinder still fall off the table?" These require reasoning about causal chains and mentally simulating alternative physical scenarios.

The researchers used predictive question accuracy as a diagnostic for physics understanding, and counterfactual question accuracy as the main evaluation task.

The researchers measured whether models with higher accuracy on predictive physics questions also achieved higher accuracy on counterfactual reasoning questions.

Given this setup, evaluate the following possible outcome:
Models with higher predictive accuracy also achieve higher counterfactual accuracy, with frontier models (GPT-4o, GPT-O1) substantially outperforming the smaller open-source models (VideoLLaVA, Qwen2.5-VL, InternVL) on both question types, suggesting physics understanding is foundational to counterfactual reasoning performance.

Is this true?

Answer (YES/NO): NO